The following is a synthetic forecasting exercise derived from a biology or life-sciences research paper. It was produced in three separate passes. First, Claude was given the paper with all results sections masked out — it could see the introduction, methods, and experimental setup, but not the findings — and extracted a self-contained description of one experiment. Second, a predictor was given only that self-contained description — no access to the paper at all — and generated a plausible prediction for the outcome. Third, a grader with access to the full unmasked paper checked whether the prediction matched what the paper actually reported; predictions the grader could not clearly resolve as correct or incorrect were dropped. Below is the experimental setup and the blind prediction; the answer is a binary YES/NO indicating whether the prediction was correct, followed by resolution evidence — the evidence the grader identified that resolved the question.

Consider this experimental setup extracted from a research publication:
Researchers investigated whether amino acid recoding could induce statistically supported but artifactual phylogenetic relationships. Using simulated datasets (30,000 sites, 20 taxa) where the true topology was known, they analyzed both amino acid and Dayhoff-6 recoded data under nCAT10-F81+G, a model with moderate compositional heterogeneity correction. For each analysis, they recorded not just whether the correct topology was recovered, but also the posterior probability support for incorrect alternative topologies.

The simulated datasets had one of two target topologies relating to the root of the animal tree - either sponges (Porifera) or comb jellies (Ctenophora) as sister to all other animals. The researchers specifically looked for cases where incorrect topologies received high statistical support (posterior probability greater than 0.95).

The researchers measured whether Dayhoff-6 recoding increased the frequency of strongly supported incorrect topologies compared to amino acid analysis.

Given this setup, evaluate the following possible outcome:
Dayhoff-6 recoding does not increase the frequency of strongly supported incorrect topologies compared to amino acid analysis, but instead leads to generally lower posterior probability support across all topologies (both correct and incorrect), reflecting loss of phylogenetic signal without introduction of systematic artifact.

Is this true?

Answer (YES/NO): NO